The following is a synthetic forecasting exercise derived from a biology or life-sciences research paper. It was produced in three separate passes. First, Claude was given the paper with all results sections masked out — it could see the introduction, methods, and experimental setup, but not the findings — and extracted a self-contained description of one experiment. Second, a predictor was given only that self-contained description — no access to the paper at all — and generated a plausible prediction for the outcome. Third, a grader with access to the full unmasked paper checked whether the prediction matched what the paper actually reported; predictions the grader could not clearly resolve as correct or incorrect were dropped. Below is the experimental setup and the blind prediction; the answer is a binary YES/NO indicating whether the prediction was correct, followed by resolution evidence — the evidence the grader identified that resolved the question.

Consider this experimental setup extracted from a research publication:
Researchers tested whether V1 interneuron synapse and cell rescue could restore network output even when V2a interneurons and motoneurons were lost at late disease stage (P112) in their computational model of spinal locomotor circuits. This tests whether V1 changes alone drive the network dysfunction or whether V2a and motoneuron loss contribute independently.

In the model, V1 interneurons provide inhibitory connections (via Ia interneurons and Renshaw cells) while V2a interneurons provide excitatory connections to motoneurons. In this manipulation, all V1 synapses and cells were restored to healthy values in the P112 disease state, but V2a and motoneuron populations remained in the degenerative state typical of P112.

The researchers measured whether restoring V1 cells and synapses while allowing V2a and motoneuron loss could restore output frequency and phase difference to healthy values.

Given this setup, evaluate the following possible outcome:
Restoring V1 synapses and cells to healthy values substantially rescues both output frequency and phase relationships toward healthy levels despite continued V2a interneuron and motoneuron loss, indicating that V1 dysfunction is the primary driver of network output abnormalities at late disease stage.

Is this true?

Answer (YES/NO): NO